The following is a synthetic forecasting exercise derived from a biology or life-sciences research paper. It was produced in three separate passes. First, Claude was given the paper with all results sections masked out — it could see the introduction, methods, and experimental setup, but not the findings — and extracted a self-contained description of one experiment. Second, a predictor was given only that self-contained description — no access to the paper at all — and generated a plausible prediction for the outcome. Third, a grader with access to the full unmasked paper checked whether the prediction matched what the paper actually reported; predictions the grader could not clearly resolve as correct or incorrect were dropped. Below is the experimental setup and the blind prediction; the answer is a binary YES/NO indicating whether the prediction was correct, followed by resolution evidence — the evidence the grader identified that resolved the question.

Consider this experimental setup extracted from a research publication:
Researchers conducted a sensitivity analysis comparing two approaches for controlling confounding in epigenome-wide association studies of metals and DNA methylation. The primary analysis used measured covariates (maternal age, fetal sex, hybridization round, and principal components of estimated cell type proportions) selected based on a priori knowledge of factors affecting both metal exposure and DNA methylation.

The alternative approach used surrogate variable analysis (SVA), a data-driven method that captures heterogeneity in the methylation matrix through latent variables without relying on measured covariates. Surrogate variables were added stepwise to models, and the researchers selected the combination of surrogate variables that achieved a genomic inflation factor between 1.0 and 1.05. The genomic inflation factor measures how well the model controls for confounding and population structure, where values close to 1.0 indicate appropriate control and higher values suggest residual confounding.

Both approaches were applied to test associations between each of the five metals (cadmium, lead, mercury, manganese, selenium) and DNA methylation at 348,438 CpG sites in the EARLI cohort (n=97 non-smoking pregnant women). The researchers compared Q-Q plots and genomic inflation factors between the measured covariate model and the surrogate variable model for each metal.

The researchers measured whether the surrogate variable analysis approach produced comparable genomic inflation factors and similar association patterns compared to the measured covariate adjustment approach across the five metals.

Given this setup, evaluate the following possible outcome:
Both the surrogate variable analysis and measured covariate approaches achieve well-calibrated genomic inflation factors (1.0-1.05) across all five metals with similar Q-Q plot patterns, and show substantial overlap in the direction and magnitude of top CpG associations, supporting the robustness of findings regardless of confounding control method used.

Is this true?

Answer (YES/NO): NO